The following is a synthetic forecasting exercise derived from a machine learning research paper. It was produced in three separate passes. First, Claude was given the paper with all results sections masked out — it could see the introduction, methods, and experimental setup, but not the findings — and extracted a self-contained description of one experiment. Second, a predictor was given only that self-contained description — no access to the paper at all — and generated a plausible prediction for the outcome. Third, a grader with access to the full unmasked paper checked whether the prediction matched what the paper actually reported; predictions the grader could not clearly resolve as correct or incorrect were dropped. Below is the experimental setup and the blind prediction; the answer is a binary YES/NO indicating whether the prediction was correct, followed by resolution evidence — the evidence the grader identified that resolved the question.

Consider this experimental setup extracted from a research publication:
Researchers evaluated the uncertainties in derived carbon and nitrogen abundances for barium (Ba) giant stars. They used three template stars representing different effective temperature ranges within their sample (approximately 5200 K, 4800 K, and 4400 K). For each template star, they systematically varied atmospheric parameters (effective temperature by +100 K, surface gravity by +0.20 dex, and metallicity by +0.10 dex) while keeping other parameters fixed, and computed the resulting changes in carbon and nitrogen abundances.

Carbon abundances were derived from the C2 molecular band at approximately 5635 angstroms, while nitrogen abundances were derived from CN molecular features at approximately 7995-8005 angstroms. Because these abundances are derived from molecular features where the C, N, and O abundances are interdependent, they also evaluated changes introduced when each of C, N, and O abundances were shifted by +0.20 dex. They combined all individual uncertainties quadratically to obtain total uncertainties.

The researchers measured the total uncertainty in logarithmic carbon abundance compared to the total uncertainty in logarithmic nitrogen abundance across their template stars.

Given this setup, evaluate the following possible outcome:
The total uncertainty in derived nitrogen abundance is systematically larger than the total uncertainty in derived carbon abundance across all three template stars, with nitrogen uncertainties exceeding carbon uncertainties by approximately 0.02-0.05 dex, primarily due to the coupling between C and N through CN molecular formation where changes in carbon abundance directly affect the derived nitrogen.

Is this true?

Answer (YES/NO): NO